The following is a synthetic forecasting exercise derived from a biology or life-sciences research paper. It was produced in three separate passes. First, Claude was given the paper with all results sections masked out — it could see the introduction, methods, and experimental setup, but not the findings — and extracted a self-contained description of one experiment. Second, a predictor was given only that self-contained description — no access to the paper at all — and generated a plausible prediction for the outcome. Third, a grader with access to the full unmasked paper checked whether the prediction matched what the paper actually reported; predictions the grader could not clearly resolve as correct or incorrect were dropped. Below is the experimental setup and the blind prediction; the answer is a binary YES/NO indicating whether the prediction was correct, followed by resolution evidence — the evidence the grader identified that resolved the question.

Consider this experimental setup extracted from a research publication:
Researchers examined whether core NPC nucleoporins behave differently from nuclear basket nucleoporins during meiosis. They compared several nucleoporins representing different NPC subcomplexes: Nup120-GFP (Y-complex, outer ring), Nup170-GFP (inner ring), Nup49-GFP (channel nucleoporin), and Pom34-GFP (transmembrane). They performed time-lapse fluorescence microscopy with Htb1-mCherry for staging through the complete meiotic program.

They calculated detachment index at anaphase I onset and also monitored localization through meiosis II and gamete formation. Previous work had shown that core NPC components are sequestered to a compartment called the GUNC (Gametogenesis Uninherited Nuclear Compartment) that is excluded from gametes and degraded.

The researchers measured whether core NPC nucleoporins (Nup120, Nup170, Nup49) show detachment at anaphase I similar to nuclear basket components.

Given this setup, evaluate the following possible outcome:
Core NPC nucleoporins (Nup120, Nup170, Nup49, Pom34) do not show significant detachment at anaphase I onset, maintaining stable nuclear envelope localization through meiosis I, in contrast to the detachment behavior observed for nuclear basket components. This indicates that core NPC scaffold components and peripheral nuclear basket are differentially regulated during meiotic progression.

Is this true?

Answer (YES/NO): YES